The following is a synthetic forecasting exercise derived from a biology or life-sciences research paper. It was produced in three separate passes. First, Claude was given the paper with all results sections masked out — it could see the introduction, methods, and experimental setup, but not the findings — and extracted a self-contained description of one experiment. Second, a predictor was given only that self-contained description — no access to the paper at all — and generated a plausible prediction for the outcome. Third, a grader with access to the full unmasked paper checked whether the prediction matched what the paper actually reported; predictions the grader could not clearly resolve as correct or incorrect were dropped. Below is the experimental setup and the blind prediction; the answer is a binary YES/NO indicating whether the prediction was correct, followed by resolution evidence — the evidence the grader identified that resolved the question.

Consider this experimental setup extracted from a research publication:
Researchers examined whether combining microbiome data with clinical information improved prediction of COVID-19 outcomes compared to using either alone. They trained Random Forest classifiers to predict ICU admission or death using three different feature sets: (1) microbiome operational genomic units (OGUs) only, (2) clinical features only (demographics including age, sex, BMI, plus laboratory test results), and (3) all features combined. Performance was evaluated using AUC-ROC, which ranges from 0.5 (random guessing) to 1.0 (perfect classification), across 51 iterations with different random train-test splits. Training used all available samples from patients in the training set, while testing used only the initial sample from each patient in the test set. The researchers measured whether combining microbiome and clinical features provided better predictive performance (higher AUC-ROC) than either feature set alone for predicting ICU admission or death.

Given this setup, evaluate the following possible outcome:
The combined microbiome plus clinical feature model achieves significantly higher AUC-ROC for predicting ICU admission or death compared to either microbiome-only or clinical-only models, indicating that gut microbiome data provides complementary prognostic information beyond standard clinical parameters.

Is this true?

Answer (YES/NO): NO